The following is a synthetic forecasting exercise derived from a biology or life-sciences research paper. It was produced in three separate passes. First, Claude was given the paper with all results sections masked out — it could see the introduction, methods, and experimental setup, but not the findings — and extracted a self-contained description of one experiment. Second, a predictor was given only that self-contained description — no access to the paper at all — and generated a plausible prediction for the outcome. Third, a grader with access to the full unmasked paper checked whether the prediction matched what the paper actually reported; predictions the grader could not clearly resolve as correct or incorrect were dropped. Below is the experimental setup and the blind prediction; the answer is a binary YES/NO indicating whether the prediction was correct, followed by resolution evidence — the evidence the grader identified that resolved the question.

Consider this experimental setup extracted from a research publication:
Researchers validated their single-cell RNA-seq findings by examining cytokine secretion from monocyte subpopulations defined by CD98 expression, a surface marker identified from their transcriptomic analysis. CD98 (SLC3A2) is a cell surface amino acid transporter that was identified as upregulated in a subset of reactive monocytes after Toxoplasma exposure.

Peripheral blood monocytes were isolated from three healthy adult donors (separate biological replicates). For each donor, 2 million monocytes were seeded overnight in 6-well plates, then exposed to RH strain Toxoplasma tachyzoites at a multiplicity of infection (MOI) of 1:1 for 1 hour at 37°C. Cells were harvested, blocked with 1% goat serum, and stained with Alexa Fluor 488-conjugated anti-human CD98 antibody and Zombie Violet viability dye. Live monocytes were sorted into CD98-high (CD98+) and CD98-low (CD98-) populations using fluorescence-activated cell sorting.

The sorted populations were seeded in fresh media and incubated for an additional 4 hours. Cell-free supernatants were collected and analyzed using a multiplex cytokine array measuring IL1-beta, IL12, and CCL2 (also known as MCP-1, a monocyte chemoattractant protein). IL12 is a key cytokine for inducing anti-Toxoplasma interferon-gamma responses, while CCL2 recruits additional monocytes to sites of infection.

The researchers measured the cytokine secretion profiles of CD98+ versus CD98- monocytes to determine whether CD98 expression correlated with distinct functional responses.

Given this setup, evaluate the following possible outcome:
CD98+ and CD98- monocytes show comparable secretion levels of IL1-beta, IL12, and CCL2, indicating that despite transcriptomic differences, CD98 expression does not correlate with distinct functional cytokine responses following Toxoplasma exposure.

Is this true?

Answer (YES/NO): NO